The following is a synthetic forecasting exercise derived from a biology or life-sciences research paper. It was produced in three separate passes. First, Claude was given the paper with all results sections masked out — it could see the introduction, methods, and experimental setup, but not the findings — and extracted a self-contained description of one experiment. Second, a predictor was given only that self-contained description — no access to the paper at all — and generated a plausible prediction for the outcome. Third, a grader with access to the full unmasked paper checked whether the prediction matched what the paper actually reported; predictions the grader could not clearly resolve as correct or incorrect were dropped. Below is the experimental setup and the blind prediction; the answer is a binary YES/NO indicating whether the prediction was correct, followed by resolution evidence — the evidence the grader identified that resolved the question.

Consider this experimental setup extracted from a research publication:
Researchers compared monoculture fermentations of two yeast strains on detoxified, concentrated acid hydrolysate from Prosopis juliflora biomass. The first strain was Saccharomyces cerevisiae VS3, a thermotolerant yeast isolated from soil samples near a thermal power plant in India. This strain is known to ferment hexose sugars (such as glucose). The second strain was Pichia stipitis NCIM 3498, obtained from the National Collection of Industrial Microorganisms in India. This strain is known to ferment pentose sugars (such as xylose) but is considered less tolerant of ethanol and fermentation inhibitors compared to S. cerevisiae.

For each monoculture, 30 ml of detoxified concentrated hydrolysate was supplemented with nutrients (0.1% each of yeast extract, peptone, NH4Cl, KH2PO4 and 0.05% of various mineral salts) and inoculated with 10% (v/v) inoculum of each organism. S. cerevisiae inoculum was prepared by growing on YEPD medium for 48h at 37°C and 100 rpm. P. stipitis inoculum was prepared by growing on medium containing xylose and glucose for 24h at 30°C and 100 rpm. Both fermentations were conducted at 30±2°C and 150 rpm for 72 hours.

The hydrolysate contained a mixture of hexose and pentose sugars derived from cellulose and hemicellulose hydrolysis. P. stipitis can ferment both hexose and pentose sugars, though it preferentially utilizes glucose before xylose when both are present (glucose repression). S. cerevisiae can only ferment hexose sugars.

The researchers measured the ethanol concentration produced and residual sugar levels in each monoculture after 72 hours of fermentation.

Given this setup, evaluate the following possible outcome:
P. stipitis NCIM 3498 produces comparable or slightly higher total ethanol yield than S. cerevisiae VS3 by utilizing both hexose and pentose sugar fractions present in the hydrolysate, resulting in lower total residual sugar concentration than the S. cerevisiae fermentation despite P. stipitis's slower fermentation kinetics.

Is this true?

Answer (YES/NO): NO